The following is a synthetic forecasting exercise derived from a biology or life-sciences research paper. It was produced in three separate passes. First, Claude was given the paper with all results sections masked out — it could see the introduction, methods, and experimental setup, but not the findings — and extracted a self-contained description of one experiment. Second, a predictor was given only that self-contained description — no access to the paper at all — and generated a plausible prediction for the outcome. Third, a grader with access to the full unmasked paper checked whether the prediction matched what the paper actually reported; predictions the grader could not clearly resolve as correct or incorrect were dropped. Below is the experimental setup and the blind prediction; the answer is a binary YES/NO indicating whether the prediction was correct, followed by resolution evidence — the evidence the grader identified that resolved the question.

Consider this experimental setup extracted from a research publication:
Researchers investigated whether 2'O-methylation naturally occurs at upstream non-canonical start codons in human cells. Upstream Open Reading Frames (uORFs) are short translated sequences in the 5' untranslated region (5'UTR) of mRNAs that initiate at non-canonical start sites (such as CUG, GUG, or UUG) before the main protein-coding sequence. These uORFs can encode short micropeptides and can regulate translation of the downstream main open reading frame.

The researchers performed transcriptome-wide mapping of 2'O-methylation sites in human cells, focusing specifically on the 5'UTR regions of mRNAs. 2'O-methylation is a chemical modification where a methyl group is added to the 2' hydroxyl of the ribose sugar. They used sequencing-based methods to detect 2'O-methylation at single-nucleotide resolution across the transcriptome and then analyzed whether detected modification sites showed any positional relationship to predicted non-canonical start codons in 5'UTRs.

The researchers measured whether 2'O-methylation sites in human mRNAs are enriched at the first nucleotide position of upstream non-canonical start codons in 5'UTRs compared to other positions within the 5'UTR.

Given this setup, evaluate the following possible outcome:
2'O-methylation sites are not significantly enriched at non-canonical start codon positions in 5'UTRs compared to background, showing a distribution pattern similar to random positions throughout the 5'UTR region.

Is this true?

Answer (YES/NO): NO